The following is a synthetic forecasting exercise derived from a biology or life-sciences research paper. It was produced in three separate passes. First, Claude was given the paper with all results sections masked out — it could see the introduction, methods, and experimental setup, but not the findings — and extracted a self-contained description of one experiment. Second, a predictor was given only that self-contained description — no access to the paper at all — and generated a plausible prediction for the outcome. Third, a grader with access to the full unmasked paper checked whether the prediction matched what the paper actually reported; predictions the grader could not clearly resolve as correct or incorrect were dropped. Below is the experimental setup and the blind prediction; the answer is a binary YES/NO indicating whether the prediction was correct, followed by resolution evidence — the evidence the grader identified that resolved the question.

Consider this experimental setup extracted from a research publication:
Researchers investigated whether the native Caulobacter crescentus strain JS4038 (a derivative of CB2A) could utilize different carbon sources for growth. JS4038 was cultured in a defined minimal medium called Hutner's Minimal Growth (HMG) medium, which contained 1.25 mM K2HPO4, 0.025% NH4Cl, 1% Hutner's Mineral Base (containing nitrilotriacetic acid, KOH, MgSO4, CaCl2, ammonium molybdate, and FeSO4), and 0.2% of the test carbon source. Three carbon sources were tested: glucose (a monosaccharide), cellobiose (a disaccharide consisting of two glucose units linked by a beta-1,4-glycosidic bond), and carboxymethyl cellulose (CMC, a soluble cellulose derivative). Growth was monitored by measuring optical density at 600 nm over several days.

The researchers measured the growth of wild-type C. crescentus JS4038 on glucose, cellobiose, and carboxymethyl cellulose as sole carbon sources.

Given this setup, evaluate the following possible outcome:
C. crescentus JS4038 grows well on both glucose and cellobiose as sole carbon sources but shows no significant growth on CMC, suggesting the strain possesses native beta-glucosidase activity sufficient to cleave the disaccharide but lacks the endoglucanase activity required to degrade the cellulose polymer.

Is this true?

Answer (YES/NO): NO